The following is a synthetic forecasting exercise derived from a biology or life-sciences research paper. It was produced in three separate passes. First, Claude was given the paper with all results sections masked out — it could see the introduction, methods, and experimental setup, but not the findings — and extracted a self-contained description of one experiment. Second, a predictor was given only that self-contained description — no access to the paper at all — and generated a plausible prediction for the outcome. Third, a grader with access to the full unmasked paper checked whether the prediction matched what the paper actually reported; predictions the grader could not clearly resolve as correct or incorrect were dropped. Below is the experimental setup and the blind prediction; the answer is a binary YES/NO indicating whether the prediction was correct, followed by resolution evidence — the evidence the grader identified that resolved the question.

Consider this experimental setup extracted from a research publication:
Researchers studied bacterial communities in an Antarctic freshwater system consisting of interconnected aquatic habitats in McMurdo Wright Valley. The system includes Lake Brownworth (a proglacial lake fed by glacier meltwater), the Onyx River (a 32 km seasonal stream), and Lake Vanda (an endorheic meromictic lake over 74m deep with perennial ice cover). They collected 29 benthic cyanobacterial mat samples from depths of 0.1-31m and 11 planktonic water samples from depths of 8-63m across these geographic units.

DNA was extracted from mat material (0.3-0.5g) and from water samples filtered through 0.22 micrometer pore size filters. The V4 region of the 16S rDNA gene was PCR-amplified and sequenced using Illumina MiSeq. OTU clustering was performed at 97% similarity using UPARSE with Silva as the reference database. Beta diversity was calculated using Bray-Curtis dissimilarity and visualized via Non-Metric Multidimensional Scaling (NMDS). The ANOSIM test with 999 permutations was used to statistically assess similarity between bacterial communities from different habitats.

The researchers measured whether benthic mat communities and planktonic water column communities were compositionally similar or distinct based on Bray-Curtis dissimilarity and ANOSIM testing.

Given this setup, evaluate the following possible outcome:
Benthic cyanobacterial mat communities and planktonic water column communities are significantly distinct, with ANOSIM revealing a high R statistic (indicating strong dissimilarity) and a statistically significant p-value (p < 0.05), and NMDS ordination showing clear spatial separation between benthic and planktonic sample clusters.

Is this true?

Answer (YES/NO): YES